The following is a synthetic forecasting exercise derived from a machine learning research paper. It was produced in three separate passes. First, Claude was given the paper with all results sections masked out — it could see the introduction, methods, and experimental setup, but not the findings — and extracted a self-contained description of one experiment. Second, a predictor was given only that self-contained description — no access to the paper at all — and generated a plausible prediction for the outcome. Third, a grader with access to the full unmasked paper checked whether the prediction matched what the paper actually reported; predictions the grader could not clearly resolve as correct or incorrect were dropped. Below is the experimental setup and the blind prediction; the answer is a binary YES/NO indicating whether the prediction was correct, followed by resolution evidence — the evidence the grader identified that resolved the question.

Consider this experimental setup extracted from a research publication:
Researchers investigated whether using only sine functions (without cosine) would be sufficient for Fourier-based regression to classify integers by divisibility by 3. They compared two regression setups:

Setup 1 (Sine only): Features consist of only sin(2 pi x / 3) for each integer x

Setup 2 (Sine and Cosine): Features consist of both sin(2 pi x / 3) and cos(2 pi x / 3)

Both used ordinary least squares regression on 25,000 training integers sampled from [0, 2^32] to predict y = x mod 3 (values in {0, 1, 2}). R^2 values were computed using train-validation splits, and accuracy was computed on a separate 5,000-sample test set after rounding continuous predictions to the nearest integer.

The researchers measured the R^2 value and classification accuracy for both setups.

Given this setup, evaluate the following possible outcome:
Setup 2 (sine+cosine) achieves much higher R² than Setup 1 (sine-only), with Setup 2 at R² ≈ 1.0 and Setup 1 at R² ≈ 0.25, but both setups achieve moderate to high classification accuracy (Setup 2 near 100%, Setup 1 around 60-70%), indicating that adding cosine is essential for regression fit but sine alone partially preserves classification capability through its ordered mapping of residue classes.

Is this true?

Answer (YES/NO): NO